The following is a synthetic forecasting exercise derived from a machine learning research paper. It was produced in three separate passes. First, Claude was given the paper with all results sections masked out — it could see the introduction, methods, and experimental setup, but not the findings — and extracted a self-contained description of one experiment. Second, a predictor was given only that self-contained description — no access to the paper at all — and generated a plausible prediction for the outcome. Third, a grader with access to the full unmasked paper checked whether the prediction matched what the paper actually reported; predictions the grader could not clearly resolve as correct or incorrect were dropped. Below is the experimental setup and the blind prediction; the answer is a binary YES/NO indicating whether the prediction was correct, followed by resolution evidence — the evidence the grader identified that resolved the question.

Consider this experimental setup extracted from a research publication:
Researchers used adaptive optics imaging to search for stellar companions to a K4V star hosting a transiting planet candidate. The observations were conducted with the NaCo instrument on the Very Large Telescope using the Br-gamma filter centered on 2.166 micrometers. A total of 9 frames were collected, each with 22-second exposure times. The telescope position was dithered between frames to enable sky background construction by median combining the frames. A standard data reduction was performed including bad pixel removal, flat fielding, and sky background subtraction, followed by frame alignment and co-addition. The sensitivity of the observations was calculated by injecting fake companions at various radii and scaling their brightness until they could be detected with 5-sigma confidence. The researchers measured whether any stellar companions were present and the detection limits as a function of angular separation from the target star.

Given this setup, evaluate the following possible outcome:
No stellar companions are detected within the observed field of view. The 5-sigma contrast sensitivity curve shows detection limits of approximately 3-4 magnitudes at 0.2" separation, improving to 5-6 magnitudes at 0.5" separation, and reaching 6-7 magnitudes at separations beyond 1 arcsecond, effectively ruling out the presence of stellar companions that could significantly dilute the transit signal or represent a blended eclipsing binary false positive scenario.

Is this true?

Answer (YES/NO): NO